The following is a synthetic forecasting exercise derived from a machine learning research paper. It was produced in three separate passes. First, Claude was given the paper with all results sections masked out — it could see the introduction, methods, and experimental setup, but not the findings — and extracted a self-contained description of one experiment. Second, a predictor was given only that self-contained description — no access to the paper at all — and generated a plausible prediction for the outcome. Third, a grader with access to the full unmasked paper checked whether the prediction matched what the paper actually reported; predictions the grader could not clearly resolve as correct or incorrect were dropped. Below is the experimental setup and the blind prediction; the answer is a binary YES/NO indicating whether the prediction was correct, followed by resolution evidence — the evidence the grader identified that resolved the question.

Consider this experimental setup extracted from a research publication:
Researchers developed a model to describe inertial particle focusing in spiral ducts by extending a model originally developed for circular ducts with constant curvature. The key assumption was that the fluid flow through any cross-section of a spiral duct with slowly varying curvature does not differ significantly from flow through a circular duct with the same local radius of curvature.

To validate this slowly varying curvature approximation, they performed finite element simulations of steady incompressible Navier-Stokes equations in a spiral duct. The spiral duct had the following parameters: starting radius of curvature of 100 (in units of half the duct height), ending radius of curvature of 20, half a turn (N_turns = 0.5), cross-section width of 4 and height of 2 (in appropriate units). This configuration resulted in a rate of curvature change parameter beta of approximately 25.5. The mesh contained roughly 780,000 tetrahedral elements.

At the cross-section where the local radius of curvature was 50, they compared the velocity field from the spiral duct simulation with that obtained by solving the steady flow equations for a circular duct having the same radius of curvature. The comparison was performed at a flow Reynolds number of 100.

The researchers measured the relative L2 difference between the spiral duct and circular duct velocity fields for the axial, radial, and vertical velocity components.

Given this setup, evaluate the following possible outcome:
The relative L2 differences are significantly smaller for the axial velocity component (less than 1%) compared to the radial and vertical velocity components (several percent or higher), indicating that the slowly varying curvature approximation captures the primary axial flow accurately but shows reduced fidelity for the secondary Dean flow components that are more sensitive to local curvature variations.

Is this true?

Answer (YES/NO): NO